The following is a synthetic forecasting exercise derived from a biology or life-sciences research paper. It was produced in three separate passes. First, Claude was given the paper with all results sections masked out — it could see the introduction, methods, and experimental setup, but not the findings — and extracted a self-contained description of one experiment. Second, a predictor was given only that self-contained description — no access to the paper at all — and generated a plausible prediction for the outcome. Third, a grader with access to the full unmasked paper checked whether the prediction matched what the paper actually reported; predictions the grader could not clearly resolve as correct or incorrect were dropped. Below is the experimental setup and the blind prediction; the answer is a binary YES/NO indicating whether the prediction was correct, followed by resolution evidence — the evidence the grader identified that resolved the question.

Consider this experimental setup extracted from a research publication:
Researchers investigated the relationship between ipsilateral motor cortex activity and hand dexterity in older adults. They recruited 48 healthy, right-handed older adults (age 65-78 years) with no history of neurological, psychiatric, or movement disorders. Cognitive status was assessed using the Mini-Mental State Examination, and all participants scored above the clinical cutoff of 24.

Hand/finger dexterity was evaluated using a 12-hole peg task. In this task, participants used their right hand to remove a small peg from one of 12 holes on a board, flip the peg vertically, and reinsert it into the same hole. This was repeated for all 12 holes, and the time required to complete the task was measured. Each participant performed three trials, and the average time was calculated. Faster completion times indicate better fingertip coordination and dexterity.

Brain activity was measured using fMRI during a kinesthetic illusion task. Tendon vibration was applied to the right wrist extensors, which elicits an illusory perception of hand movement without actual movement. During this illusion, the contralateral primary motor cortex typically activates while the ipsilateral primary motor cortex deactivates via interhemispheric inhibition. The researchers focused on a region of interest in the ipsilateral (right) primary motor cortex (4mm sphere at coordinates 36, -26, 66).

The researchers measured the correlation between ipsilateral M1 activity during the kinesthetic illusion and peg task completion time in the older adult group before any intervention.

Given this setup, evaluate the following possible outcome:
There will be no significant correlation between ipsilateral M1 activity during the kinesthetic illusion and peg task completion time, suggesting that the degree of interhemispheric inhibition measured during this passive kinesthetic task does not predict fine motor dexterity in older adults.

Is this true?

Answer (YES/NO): NO